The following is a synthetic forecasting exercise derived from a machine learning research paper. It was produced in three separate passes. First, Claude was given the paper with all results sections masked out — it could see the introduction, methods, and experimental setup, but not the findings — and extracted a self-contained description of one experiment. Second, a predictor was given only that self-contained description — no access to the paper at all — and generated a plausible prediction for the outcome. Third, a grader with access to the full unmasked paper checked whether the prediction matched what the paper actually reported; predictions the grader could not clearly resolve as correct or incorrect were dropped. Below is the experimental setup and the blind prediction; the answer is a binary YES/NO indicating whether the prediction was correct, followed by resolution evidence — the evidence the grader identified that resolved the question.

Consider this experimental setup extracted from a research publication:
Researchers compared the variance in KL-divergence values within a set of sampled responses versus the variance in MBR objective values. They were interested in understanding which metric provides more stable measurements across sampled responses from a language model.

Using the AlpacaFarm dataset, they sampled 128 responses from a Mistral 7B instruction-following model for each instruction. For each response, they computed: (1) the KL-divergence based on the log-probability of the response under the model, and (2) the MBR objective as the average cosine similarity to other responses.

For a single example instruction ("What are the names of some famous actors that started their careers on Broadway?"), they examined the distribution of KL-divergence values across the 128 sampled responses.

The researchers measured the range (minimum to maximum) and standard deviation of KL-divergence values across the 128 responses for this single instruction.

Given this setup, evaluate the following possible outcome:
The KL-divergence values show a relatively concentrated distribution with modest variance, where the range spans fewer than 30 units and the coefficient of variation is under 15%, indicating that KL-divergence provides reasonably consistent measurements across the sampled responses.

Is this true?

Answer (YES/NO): NO